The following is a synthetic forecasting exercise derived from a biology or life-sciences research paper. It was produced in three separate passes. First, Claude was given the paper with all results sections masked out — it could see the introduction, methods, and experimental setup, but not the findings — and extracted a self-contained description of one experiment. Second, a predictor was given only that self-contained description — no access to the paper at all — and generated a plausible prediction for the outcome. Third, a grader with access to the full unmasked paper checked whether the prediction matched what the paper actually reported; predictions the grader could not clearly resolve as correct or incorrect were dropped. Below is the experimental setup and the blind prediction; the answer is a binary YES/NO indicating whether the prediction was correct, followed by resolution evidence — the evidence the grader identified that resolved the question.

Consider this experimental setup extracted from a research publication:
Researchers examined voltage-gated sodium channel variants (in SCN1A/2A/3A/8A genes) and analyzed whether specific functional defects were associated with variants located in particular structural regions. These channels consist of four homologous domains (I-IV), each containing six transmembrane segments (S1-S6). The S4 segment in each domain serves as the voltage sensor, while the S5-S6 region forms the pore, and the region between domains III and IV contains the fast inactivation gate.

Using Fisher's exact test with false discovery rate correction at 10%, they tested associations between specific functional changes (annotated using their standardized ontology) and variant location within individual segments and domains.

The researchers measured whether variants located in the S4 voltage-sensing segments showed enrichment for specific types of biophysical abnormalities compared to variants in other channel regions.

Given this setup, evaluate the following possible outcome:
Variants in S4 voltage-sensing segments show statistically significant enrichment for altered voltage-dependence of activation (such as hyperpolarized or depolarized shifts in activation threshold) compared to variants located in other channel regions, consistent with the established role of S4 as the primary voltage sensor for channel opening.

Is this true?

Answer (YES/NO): NO